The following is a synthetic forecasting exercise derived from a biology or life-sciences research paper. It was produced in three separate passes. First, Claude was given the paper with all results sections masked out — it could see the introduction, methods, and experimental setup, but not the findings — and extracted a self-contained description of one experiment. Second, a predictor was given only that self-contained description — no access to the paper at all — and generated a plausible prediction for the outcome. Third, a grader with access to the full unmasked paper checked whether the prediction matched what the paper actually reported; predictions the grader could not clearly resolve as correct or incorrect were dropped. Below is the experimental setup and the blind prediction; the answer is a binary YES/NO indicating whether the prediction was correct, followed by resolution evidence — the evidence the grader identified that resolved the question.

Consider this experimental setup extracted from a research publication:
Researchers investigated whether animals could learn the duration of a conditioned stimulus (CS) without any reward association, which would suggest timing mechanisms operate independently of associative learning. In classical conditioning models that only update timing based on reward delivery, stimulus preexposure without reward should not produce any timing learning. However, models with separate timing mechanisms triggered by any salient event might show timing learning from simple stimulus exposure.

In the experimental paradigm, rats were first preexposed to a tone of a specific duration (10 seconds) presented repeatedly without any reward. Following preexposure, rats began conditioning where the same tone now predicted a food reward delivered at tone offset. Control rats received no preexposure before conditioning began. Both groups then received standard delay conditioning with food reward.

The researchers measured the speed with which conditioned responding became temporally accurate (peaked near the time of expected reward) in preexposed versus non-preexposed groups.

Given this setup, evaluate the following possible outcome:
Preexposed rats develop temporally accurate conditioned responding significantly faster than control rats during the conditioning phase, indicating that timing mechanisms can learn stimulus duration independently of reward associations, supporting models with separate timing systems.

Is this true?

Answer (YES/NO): YES